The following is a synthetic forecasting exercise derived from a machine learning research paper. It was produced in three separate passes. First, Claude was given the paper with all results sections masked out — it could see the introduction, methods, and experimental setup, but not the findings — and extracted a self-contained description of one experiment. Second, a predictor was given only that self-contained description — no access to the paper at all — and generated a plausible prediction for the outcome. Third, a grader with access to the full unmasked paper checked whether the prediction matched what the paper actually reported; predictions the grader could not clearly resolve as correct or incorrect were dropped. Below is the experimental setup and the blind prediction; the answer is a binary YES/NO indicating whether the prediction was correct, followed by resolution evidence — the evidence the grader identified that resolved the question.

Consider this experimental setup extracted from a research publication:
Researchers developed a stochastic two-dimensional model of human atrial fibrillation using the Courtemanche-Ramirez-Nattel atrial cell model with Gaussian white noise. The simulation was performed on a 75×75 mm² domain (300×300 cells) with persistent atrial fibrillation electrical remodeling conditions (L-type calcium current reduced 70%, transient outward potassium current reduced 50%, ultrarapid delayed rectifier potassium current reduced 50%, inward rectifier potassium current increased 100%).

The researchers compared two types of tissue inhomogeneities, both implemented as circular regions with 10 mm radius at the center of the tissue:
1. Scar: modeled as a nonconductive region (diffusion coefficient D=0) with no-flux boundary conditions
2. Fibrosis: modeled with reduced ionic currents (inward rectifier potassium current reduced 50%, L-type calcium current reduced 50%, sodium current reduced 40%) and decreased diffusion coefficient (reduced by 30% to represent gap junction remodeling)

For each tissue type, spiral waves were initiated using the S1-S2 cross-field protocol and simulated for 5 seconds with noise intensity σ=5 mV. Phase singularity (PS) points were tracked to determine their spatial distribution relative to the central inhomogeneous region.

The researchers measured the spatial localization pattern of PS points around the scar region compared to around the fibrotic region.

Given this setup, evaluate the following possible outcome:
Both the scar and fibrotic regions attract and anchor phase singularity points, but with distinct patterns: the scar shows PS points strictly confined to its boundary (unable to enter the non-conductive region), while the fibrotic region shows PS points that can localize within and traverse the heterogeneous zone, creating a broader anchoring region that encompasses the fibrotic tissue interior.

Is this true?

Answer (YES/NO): NO